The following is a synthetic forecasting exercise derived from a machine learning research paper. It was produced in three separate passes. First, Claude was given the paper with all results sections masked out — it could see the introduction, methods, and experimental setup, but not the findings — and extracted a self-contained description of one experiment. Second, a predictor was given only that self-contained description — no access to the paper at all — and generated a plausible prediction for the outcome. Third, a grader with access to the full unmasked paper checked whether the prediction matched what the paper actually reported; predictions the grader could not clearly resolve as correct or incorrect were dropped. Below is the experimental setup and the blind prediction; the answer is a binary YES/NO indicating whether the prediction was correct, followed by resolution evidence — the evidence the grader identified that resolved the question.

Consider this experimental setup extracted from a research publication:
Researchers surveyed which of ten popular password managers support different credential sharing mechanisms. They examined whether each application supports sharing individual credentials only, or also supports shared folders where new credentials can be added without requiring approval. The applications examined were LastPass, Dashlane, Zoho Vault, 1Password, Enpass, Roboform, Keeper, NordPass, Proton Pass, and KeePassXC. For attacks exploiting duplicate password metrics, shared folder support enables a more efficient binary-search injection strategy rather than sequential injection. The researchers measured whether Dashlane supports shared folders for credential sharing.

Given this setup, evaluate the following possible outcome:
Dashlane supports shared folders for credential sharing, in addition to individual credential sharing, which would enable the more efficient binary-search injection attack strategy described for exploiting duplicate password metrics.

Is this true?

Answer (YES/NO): NO